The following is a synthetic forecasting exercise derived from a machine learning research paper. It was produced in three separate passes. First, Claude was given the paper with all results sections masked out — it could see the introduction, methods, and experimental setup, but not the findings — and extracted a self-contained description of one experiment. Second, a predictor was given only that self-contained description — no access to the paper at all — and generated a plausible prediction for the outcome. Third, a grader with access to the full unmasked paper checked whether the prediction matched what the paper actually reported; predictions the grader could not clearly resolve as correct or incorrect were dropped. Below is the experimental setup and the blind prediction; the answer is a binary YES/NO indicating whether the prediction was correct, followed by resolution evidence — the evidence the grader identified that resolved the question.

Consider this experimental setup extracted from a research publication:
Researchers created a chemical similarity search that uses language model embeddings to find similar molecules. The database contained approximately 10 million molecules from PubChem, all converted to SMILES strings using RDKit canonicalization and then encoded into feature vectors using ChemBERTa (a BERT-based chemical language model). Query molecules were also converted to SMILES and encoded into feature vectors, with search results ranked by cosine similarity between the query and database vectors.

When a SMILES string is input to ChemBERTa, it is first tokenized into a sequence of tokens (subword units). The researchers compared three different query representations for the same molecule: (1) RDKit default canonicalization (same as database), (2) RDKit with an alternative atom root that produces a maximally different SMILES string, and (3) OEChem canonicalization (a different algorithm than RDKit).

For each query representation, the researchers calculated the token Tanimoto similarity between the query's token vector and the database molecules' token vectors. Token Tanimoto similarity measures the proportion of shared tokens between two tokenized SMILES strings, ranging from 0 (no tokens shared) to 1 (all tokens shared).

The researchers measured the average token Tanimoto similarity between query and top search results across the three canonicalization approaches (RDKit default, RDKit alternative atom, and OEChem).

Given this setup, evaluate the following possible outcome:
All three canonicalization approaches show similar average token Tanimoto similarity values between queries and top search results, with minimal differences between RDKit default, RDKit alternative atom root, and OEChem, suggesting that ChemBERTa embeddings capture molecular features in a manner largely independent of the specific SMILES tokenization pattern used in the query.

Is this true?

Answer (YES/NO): NO